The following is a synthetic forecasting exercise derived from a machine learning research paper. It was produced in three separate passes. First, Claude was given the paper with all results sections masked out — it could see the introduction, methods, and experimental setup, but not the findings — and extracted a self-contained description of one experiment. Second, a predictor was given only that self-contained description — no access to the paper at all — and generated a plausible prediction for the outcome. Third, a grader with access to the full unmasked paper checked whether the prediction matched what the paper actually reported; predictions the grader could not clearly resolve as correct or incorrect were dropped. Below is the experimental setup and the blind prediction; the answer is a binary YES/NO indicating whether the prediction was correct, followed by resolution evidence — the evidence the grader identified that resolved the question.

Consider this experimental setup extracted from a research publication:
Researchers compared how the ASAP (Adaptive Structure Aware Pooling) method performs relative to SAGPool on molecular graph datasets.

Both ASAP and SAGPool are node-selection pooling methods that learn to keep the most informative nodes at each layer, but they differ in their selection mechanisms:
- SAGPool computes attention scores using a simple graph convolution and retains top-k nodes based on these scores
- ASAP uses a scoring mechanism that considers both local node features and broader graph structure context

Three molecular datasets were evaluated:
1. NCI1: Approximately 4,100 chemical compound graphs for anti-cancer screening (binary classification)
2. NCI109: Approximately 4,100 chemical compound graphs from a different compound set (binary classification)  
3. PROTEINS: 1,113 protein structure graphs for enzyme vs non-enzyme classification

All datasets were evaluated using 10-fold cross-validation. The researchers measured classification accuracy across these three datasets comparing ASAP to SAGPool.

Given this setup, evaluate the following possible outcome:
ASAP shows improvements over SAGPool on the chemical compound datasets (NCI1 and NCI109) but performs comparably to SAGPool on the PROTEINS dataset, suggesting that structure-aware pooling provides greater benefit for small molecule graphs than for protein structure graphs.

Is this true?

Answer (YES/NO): NO